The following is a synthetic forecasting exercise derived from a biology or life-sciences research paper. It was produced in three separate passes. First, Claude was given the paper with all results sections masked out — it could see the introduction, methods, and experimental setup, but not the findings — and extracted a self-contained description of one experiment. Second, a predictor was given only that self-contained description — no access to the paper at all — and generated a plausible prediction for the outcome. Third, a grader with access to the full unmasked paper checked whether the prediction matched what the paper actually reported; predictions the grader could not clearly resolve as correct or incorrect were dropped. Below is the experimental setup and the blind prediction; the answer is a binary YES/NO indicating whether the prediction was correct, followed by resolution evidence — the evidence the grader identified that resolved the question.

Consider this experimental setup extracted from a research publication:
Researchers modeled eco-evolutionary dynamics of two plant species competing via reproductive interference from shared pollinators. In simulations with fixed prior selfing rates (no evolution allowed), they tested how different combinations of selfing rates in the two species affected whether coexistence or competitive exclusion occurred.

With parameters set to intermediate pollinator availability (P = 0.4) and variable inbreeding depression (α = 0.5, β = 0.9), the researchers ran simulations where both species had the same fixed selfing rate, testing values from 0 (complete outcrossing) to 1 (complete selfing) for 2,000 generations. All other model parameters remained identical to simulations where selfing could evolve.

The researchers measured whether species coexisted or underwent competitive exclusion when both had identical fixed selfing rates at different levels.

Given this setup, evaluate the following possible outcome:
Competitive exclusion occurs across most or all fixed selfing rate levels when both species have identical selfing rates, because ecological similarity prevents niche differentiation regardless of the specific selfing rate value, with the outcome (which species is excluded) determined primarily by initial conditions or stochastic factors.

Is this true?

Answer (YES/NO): NO